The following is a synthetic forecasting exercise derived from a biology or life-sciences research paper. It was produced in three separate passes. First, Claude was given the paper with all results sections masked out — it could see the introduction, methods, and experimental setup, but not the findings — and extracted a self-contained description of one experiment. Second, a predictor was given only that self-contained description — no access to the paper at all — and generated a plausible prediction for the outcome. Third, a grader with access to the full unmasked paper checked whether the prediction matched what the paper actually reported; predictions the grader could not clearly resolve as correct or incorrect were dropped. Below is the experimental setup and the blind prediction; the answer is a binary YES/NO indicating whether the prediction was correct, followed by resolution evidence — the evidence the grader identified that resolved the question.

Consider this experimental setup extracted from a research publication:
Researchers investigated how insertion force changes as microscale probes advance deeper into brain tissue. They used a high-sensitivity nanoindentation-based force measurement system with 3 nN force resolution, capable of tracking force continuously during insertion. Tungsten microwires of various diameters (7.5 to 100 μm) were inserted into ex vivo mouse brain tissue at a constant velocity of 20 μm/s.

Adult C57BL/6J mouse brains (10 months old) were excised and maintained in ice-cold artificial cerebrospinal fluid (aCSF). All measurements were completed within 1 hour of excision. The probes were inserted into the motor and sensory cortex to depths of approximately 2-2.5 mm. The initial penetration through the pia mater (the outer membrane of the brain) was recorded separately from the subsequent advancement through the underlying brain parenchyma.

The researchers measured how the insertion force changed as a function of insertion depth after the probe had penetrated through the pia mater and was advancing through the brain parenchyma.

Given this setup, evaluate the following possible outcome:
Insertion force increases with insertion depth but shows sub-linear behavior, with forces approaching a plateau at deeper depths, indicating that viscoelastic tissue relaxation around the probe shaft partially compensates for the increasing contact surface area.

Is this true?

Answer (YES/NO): NO